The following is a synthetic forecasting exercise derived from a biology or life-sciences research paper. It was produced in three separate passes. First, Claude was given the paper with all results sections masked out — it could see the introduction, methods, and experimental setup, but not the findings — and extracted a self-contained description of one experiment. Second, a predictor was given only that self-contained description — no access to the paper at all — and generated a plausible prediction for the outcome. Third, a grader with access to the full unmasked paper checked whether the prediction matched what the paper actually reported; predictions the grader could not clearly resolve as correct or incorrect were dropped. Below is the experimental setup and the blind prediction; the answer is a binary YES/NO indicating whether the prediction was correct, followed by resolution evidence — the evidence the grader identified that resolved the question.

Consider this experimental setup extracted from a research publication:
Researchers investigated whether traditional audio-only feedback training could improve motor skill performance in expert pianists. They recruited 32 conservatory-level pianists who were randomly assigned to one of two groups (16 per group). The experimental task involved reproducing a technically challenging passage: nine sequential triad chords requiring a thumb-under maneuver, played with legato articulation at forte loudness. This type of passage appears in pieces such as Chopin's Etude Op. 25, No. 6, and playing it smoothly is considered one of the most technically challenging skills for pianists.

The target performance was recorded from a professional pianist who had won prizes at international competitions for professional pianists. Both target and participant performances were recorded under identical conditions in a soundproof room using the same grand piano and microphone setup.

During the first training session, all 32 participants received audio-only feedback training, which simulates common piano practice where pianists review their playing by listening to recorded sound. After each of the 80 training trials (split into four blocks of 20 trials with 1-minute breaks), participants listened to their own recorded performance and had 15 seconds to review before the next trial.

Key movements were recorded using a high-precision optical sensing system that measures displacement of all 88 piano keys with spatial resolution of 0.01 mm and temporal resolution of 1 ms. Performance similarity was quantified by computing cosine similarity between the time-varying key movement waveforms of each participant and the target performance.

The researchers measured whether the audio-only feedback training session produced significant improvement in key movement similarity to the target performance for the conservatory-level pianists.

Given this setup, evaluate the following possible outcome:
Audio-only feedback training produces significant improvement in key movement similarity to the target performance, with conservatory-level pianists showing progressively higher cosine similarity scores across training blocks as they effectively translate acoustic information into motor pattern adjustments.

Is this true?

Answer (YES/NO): NO